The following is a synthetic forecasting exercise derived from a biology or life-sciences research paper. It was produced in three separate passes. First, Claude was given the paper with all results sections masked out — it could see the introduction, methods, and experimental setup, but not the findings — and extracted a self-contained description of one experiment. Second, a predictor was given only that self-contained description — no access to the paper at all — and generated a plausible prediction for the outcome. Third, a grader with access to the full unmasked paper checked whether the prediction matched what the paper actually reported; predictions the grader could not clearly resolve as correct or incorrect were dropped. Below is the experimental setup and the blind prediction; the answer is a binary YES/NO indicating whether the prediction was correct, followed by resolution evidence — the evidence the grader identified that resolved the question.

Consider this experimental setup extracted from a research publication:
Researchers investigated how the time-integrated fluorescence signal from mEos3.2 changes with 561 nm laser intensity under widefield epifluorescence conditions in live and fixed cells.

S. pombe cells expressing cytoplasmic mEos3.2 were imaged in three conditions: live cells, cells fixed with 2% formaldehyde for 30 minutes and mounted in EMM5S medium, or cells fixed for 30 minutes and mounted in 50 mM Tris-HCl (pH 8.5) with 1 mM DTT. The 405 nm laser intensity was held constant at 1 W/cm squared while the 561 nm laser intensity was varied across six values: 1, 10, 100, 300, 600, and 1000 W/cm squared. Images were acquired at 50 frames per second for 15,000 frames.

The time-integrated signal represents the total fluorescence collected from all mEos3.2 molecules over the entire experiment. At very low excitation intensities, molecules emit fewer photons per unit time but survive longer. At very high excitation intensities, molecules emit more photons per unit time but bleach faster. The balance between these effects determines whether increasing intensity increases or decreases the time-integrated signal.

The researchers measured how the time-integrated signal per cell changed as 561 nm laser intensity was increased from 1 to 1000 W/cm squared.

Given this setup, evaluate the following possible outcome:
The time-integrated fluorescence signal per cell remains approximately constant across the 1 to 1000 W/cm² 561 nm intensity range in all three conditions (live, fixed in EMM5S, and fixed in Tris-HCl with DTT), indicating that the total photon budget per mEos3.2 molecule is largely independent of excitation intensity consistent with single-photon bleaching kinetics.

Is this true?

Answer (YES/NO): NO